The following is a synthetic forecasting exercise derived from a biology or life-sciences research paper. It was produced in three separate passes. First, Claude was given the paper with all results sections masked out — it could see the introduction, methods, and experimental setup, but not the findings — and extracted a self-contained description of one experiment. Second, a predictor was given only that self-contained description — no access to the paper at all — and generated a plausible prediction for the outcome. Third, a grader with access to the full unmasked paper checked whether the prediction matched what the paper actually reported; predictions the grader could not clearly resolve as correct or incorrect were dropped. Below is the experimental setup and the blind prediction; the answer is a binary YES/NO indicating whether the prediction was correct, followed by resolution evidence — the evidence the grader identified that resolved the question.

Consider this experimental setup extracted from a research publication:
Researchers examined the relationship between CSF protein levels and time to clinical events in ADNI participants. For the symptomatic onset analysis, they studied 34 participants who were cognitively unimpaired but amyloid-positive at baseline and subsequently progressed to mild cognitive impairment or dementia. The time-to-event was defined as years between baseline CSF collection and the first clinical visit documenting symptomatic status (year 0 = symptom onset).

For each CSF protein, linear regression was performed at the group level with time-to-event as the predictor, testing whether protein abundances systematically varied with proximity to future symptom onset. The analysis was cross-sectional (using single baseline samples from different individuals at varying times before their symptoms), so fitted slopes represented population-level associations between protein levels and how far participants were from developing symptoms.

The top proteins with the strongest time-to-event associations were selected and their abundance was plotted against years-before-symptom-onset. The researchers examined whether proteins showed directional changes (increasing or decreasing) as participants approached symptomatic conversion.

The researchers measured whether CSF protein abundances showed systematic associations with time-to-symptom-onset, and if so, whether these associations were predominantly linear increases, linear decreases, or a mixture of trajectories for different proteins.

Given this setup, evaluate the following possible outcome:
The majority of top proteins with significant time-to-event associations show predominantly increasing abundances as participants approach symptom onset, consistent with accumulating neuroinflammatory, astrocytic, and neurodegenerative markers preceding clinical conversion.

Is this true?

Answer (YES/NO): NO